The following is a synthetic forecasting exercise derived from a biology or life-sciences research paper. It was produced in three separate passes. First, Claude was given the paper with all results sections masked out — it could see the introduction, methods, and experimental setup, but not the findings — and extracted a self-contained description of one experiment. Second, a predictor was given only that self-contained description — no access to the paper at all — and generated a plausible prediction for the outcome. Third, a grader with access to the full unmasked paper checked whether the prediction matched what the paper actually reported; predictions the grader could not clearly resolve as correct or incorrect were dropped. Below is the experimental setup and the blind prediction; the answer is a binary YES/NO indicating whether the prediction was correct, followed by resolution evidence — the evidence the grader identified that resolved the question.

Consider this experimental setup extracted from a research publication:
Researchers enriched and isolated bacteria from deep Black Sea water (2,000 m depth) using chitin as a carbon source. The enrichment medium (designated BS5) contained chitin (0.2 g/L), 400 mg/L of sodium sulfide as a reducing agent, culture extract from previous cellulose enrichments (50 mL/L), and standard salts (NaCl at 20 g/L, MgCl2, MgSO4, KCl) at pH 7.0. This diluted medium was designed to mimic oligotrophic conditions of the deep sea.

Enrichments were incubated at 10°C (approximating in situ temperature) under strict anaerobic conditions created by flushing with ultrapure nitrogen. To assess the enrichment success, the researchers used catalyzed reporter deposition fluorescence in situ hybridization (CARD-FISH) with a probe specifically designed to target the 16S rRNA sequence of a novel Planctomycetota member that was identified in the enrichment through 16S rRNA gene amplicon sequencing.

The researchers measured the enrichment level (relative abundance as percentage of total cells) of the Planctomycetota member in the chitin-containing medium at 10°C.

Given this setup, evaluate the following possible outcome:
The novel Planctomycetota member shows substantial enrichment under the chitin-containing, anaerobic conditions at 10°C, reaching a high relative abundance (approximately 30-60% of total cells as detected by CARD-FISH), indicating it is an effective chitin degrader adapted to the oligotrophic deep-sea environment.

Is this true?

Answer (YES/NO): YES